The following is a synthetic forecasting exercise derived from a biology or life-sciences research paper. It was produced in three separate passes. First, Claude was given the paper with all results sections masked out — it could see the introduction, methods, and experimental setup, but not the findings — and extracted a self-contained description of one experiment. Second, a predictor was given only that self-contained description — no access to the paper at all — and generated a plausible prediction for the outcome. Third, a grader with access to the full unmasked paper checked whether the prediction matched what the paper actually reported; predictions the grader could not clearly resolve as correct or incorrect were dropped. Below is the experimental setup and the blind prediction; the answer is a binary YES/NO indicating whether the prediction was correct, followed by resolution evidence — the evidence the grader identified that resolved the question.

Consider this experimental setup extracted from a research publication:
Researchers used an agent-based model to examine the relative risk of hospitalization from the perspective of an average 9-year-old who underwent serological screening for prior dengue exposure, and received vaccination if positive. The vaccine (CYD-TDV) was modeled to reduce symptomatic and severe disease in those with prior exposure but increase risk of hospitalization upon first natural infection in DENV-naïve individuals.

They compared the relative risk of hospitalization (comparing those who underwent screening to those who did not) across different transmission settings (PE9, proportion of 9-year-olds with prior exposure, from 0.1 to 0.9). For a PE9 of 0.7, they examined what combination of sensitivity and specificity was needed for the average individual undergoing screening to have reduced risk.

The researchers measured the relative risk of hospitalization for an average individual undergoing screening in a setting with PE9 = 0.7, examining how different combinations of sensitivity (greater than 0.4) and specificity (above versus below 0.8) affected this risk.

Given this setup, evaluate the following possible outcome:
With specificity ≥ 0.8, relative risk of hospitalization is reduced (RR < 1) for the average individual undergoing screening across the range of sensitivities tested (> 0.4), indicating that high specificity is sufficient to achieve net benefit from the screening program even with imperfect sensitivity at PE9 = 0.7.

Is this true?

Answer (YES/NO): NO